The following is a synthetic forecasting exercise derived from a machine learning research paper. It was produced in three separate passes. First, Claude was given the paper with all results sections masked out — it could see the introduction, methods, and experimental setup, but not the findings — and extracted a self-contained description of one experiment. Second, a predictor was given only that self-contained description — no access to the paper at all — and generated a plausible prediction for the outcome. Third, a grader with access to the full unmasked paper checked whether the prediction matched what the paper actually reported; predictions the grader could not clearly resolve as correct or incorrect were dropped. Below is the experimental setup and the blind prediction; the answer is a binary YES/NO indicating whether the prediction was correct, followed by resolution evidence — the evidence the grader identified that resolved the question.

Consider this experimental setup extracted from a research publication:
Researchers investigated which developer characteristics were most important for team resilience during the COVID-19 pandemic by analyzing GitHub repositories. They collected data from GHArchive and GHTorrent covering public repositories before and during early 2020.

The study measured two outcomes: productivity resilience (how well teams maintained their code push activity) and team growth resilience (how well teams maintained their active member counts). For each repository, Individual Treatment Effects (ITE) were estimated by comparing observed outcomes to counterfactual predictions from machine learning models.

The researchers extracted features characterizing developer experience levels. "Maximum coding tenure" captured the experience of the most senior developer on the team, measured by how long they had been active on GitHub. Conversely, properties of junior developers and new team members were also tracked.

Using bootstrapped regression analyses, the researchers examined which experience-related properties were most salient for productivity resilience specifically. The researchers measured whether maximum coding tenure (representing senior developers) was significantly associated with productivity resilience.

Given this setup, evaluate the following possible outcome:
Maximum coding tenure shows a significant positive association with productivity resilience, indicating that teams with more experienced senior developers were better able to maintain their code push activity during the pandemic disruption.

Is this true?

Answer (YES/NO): YES